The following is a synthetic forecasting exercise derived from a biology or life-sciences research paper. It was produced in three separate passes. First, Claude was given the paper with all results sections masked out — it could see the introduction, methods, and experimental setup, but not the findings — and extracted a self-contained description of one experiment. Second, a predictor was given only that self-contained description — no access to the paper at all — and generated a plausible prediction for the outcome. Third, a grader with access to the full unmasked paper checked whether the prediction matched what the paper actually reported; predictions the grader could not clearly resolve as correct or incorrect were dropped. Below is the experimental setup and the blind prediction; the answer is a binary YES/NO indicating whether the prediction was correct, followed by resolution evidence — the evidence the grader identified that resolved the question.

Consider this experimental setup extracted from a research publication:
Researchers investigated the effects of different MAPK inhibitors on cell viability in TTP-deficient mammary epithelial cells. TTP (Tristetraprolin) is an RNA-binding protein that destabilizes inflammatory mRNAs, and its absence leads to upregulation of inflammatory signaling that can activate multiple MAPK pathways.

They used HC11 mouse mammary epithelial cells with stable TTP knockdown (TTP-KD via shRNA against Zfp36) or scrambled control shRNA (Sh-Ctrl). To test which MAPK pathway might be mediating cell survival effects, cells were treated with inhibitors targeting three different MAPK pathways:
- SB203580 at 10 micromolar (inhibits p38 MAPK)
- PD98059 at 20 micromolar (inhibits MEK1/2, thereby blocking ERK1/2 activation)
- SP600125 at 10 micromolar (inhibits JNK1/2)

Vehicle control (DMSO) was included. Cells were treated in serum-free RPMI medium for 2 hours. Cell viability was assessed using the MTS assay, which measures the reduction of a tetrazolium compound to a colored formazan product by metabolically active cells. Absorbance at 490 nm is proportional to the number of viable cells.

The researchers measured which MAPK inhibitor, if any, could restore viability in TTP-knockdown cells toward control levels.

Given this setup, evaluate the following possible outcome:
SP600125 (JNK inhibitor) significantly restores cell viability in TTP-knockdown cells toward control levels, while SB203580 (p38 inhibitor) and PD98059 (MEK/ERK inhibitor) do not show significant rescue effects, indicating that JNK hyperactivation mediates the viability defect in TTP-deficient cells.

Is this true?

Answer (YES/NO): NO